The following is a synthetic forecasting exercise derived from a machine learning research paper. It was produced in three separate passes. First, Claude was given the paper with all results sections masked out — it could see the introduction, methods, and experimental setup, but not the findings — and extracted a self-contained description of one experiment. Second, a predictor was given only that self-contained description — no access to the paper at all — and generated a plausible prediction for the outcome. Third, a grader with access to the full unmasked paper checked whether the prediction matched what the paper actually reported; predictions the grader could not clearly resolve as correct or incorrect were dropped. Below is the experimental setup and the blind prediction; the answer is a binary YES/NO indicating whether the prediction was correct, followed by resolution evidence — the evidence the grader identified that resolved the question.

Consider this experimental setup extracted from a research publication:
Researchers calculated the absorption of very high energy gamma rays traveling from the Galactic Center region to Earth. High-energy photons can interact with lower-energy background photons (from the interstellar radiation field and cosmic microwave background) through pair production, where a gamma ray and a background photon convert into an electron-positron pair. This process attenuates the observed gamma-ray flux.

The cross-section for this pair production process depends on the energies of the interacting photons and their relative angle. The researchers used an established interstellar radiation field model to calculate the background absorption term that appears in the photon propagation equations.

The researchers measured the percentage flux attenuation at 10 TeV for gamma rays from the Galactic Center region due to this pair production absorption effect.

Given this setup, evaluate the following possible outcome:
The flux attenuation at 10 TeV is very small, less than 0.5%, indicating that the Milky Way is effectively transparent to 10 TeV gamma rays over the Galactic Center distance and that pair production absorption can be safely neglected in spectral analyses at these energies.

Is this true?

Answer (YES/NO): NO